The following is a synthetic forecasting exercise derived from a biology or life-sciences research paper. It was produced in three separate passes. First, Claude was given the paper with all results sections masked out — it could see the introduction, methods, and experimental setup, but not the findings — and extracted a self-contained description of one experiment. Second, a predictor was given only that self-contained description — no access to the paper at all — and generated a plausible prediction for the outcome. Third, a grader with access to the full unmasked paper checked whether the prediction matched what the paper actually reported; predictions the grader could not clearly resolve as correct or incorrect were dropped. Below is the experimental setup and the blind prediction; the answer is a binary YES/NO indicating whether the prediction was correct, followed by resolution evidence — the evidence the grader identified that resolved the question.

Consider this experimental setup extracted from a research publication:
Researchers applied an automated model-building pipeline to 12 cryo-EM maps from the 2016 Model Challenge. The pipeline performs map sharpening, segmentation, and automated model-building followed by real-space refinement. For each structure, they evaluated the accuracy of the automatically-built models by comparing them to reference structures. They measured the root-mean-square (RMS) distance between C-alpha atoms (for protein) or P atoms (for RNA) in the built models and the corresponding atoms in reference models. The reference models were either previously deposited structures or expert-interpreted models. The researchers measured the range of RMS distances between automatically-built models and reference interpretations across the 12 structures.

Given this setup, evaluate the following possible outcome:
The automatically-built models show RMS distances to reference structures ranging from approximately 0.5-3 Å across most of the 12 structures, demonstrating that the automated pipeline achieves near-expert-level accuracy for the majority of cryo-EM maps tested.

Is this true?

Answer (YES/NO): NO